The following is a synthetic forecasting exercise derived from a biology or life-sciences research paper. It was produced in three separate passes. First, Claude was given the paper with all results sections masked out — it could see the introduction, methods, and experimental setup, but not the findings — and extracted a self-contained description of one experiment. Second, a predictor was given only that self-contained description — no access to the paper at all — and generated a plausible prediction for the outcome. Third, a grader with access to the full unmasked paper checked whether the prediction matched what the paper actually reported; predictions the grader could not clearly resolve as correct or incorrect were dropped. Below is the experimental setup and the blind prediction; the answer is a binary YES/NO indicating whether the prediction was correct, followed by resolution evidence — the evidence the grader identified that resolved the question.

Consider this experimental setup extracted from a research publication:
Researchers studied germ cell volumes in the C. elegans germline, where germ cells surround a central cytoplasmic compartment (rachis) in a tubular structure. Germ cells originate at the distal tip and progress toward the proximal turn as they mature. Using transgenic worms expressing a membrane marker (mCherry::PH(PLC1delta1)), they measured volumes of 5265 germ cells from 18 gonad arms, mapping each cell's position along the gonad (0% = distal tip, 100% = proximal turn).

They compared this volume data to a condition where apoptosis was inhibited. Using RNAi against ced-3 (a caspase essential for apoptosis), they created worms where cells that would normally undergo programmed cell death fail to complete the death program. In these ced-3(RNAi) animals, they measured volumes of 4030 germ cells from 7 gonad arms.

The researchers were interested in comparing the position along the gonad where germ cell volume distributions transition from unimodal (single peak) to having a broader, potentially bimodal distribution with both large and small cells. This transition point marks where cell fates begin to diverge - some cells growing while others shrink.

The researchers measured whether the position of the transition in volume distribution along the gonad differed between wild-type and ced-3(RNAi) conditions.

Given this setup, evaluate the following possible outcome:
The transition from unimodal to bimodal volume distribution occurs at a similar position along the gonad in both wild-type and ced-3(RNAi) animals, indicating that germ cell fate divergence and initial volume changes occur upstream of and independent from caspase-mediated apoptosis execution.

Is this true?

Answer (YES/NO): YES